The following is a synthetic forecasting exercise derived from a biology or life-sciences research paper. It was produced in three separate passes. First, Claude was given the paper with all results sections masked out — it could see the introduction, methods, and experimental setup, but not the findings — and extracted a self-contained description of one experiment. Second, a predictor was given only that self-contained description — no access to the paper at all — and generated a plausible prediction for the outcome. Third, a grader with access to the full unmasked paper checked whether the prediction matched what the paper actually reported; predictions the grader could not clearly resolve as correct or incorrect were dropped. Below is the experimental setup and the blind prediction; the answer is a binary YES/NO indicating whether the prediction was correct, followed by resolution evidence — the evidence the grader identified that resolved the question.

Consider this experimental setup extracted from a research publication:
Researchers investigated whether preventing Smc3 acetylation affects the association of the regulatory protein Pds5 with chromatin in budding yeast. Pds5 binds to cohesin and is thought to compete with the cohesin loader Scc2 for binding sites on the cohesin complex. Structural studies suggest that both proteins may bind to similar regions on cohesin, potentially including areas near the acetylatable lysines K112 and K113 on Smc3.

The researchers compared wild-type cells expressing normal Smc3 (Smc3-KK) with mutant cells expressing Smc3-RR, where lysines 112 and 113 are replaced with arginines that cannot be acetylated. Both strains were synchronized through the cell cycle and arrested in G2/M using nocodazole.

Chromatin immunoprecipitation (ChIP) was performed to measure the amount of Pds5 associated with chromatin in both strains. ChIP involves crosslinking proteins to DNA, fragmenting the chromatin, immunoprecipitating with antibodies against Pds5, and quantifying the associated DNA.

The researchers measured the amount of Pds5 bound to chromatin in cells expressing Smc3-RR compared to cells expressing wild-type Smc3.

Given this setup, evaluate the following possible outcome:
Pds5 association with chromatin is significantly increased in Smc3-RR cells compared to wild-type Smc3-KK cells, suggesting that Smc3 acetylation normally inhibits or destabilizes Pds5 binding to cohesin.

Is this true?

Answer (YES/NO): NO